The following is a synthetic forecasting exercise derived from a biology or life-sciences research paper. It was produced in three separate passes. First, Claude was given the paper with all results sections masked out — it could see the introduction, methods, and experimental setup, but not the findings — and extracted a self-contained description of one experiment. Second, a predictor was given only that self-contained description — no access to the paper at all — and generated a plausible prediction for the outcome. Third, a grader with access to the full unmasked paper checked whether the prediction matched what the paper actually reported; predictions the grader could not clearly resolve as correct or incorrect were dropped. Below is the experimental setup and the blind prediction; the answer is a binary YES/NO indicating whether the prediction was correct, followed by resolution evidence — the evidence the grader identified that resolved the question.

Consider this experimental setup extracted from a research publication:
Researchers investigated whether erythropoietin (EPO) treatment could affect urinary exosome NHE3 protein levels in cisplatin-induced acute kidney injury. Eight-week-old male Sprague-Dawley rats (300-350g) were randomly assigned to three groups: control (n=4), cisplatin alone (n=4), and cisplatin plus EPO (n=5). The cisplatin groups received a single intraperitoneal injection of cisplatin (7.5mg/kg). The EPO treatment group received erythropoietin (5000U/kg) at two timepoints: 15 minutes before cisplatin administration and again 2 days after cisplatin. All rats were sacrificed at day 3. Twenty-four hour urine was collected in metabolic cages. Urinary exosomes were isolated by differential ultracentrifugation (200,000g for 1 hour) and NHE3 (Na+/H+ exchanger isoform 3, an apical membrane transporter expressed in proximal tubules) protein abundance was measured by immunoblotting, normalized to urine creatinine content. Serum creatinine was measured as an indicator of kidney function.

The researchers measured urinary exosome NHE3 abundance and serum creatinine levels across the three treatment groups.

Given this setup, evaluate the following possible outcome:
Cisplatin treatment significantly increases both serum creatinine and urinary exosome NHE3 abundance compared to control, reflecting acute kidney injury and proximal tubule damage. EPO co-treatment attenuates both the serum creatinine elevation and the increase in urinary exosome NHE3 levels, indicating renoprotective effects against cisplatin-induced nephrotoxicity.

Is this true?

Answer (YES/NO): YES